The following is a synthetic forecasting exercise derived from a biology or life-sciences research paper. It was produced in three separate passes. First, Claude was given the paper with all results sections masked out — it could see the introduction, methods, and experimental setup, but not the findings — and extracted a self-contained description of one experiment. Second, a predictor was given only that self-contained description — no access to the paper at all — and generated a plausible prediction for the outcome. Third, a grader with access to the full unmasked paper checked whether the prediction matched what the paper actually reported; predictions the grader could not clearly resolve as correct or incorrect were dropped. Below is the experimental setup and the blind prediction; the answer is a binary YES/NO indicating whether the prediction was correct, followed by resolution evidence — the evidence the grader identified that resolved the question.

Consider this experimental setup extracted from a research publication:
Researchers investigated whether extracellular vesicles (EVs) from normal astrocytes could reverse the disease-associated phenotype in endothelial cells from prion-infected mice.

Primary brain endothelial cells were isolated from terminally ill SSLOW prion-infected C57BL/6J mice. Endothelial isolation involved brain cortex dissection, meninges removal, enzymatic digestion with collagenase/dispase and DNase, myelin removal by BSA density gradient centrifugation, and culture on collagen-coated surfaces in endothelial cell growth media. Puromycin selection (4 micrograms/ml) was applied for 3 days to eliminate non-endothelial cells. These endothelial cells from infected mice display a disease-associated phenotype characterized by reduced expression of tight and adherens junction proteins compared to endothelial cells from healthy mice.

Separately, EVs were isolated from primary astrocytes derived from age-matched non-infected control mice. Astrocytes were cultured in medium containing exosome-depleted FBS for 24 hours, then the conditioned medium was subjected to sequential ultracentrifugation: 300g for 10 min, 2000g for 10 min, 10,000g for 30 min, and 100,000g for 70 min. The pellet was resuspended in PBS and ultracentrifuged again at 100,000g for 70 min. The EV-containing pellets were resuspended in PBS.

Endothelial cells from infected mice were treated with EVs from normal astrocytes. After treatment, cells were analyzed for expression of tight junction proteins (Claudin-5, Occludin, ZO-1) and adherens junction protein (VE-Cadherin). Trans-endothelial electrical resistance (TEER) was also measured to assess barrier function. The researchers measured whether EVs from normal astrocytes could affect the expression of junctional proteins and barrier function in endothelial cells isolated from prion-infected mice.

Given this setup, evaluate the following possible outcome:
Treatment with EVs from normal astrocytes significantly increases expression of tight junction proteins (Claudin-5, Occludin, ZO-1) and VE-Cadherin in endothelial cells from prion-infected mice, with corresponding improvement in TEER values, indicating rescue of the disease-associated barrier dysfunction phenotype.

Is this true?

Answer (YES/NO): NO